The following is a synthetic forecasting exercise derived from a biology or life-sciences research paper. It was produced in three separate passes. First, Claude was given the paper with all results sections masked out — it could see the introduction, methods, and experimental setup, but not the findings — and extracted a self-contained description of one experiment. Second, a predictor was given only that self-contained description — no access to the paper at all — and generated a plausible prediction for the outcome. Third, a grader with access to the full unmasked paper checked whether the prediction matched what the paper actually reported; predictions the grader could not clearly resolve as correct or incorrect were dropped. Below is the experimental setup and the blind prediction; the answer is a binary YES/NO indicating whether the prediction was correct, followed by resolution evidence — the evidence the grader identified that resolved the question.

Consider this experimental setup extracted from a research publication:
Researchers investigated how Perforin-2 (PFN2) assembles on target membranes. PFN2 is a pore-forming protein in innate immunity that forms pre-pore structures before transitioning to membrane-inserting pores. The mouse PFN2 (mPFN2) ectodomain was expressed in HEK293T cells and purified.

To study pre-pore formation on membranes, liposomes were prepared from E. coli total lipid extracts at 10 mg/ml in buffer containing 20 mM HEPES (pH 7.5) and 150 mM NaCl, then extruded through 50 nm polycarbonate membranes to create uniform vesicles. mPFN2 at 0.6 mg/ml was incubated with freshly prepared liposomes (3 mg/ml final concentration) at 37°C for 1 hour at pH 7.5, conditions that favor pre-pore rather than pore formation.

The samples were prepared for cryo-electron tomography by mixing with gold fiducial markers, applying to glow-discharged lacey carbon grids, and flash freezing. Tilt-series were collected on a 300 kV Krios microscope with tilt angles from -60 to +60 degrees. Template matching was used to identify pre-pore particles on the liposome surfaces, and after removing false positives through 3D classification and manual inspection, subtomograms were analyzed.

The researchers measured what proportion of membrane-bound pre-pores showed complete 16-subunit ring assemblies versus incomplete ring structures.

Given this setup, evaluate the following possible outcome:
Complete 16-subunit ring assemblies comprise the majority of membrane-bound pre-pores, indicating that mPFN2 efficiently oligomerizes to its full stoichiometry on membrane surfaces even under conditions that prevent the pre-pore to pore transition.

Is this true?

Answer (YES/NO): NO